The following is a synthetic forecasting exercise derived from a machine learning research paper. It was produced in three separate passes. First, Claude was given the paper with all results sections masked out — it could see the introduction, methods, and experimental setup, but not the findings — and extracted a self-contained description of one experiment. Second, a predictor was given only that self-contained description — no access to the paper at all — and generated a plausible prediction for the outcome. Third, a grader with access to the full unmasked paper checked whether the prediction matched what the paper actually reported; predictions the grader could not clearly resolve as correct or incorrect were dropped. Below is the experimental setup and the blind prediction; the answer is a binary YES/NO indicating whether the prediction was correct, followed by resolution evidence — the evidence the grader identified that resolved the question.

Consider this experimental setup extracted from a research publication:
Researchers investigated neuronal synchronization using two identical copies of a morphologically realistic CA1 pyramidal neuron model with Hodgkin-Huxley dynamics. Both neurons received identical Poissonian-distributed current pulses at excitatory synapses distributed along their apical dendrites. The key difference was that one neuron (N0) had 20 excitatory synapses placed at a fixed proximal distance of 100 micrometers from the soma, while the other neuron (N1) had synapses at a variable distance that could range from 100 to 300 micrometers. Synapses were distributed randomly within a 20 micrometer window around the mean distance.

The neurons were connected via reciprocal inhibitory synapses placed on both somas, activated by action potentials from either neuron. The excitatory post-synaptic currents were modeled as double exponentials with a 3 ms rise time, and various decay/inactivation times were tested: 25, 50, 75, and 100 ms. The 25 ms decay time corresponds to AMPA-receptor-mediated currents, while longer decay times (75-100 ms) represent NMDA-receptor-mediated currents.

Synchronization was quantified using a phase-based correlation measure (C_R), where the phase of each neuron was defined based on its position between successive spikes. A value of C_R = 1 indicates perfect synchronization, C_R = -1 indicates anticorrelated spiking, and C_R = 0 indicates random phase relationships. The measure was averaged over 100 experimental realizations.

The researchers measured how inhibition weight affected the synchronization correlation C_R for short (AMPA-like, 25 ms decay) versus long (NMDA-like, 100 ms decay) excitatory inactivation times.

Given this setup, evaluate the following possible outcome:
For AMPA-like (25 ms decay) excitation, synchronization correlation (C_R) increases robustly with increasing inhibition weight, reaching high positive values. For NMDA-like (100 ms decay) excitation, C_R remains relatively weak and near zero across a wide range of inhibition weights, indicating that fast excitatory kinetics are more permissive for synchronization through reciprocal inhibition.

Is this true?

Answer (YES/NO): NO